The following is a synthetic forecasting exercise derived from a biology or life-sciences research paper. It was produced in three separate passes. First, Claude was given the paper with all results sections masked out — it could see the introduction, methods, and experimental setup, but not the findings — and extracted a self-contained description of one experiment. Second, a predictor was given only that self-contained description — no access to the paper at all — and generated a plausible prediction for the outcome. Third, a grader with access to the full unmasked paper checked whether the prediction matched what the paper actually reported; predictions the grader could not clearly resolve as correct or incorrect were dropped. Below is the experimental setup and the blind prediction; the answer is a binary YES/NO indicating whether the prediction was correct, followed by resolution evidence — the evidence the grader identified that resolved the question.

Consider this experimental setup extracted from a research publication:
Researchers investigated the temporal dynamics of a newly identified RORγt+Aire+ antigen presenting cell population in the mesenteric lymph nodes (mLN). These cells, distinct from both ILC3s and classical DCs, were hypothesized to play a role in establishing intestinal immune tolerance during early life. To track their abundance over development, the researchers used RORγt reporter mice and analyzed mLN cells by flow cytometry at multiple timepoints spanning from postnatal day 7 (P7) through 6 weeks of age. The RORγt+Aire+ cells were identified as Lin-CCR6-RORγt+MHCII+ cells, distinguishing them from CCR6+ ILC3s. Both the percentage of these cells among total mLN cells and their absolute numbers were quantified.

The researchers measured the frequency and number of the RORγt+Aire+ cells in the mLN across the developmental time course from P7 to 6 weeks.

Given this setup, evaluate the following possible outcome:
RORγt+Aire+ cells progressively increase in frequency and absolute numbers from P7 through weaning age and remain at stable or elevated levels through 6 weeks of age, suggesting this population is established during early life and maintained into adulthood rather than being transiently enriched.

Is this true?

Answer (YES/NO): NO